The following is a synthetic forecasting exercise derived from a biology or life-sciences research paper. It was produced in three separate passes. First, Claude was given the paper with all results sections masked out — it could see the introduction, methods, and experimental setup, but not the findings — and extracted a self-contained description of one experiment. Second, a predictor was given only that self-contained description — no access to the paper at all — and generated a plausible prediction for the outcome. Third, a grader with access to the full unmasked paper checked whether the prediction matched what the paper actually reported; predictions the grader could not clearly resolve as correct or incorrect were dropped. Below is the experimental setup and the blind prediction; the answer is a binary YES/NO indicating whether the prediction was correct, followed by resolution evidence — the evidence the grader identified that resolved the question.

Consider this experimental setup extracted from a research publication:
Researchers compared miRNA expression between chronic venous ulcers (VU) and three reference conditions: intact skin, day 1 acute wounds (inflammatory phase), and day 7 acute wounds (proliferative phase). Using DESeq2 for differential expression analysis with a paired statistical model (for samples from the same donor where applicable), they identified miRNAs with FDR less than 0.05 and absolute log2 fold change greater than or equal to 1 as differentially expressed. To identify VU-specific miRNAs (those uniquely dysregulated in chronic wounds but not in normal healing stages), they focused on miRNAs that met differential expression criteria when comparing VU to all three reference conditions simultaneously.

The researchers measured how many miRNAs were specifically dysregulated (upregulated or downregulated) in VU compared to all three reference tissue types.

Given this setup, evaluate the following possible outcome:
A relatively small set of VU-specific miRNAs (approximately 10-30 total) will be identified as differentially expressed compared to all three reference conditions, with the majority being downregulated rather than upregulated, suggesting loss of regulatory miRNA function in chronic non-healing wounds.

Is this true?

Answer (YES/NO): NO